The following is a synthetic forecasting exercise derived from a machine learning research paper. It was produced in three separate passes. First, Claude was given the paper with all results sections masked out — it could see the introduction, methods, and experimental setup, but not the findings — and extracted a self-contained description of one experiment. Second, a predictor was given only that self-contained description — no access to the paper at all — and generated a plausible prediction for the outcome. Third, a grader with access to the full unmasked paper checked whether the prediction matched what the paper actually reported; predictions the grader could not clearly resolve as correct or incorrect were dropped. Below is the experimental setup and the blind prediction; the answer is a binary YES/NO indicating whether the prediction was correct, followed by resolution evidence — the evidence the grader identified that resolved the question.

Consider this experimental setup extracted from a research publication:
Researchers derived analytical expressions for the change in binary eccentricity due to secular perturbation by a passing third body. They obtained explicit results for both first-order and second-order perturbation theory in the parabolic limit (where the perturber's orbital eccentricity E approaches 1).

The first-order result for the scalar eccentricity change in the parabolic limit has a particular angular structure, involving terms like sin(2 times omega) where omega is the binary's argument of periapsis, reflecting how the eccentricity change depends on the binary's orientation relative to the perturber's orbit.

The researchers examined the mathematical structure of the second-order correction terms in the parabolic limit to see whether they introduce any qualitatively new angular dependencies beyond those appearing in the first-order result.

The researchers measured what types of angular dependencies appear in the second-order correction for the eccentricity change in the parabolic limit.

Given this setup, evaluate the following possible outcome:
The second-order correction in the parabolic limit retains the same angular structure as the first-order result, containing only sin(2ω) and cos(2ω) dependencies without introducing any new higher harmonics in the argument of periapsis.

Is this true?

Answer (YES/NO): NO